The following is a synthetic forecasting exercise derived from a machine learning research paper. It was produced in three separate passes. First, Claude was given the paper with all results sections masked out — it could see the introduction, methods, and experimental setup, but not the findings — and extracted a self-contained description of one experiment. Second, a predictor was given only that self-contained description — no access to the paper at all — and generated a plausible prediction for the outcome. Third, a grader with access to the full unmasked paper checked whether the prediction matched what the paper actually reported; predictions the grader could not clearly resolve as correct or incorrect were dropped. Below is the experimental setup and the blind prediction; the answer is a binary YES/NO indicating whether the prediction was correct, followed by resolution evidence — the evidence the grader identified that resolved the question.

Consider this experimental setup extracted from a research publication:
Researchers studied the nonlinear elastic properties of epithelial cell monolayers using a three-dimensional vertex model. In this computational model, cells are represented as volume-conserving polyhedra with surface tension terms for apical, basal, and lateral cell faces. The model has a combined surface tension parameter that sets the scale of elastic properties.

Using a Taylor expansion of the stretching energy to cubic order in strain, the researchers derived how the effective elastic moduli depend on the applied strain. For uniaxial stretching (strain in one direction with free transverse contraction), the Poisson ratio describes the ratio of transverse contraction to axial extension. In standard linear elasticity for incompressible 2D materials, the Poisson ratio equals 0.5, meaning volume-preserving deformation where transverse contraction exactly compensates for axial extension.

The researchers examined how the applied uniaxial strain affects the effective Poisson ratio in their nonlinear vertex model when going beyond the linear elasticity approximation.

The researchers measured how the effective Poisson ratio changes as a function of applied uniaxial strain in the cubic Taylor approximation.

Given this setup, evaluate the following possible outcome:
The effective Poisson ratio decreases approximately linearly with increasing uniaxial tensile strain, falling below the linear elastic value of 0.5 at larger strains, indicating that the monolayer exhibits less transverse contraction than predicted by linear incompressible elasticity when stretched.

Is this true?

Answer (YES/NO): YES